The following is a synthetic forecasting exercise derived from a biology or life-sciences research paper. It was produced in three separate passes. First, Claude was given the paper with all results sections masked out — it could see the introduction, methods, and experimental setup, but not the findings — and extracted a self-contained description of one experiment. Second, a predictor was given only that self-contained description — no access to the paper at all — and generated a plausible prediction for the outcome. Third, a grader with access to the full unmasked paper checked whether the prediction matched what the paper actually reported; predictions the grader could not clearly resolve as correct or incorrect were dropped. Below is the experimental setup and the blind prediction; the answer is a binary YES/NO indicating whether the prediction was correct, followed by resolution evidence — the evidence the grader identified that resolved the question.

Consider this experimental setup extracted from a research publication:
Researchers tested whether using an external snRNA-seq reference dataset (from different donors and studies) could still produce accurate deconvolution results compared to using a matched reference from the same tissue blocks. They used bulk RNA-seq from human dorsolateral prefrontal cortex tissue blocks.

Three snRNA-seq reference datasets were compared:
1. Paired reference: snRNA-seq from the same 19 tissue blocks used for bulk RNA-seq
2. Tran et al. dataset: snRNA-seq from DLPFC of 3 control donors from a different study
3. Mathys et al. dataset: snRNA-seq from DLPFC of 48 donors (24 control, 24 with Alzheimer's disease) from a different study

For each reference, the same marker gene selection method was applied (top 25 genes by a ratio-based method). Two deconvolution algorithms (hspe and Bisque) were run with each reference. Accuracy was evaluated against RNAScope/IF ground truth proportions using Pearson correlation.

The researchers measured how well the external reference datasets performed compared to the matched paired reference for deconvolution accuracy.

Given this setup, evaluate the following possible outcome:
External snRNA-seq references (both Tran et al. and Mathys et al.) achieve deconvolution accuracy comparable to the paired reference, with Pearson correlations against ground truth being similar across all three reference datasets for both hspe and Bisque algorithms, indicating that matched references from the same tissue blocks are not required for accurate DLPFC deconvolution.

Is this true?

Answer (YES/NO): NO